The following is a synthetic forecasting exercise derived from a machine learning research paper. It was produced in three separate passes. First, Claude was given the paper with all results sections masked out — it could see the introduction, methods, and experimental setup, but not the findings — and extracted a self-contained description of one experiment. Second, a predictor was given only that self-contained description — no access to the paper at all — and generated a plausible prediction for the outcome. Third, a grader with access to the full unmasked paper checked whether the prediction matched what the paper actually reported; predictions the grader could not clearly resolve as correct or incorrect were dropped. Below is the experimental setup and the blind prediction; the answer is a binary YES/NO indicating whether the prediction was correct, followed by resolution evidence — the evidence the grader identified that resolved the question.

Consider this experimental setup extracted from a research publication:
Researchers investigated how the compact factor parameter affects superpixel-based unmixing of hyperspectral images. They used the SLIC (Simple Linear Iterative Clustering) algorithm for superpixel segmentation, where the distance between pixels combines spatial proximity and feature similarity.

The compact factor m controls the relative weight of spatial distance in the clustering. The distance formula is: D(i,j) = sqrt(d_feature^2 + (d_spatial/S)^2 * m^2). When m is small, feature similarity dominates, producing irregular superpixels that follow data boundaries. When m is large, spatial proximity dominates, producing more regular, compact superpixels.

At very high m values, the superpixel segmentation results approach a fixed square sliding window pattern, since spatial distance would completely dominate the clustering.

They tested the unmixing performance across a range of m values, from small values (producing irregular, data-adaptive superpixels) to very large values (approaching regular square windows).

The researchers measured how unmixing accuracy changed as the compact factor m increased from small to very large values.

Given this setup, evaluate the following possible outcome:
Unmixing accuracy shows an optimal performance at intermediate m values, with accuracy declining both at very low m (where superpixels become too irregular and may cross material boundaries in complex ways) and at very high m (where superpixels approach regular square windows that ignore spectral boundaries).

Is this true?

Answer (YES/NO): YES